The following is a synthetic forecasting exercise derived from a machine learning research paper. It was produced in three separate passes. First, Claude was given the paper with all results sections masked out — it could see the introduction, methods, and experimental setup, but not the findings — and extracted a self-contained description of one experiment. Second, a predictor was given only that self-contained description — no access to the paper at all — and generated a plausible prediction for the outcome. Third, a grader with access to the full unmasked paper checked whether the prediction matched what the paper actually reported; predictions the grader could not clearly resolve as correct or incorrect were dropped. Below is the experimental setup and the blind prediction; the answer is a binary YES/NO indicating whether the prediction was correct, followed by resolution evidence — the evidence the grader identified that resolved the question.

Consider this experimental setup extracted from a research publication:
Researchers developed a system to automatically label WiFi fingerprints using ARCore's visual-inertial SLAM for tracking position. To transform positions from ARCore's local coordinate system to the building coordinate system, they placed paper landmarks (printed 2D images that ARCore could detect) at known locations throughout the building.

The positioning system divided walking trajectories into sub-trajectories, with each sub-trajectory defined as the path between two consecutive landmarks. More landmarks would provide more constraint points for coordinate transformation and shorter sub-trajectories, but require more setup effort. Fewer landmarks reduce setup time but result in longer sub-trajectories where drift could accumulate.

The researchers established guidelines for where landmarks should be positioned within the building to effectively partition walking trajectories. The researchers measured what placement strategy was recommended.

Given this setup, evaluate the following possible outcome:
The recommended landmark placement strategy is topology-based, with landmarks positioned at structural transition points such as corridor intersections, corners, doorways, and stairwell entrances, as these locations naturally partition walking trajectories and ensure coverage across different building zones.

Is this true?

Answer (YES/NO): NO